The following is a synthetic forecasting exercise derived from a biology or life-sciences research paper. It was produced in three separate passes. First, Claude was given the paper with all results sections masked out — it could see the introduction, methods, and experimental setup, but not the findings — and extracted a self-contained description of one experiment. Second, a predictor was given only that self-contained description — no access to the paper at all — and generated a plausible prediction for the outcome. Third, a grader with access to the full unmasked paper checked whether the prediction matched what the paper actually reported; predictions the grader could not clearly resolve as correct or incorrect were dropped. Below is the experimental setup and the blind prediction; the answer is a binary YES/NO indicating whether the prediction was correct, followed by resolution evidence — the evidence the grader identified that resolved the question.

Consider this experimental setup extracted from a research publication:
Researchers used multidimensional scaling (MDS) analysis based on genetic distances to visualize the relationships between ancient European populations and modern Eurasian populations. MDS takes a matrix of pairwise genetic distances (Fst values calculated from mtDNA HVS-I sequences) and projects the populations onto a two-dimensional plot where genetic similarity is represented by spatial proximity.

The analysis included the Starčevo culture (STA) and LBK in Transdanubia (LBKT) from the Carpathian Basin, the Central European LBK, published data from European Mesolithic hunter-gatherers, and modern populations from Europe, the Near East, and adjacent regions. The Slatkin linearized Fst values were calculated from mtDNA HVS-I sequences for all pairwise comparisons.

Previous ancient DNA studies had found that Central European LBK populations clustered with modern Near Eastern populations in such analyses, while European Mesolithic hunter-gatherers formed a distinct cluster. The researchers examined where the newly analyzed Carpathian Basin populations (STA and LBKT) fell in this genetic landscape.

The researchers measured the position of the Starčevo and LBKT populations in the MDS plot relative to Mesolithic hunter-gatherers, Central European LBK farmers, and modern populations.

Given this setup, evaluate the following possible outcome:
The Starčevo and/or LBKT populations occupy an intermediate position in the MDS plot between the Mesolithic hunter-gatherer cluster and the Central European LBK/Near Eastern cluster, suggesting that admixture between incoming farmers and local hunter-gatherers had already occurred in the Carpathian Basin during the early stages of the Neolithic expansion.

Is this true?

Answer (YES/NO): NO